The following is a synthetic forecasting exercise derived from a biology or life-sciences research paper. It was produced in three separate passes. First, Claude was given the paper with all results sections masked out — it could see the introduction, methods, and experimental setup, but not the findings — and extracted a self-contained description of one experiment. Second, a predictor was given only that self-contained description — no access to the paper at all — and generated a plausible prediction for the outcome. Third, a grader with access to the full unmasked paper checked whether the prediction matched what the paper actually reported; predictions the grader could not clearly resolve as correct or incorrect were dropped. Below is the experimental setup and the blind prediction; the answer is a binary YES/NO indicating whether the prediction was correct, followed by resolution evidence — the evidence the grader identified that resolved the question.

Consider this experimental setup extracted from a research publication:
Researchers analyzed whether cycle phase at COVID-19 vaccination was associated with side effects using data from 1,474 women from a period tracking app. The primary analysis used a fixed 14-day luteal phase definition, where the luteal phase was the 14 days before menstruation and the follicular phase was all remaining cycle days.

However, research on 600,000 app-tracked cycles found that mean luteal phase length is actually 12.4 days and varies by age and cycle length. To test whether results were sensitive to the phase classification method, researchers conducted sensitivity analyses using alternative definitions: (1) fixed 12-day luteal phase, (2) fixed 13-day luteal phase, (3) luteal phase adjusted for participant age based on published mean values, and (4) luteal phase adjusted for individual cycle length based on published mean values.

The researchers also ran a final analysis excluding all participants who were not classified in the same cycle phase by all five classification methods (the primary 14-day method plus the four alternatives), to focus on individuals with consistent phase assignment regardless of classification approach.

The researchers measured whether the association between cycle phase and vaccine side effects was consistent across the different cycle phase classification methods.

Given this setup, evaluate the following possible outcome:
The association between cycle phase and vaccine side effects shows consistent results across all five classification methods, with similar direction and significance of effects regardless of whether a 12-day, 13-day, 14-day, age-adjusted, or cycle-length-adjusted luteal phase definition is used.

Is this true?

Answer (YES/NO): YES